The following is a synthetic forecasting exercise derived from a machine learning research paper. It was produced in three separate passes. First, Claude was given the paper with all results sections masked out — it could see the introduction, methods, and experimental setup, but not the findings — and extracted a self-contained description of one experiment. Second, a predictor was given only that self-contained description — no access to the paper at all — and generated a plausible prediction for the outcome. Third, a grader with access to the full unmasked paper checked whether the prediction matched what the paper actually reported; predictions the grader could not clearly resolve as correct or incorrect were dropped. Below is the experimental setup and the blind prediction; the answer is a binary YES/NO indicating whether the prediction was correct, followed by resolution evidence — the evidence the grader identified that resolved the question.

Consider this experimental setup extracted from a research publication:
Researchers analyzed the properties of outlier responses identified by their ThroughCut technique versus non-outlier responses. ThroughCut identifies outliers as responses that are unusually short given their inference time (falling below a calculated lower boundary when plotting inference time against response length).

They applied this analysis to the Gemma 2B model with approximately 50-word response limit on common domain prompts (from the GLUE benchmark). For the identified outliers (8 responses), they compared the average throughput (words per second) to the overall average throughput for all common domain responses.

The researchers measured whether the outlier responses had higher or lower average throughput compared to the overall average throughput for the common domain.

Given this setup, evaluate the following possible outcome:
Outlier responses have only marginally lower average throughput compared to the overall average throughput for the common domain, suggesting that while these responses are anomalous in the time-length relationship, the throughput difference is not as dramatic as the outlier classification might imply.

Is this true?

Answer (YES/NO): NO